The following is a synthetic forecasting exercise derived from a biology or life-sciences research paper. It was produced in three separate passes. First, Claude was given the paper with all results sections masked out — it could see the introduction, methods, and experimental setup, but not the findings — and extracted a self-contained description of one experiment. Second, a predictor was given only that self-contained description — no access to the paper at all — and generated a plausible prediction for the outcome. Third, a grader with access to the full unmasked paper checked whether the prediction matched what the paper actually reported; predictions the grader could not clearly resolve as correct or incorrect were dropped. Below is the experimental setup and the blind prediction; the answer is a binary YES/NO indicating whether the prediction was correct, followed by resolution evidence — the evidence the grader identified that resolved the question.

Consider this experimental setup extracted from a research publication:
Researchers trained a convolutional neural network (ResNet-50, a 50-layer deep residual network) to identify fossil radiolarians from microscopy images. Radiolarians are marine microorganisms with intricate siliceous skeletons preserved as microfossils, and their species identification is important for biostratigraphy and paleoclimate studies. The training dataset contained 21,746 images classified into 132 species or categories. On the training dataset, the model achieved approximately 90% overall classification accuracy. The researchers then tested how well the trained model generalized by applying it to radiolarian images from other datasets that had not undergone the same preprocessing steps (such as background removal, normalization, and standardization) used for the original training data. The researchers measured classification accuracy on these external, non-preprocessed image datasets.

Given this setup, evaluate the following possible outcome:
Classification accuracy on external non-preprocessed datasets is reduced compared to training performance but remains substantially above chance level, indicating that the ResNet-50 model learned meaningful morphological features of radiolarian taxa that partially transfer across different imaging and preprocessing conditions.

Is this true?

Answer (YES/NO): NO